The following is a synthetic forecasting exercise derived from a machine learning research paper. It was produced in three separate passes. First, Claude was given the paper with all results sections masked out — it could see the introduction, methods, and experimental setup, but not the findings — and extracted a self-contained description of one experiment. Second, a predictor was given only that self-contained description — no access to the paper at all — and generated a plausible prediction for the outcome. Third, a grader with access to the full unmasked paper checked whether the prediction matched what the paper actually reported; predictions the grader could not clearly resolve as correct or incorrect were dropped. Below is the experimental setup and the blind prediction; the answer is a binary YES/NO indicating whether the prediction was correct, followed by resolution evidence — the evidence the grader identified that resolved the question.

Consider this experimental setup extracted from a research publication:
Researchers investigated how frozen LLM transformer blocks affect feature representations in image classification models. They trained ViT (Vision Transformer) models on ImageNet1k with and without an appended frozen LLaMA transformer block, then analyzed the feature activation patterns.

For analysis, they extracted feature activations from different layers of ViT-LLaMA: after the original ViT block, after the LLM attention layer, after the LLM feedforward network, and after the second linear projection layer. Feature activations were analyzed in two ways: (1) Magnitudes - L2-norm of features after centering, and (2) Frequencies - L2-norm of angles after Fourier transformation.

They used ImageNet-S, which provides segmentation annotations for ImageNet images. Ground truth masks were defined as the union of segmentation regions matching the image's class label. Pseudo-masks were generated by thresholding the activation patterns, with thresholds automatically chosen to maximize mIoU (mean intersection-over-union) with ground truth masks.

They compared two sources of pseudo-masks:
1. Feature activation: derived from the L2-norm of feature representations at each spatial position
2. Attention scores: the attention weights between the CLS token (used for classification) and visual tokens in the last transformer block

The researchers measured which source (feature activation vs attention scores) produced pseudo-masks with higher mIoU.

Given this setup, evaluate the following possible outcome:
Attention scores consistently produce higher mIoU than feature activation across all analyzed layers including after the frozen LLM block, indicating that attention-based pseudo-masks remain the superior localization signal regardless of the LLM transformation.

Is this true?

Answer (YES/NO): NO